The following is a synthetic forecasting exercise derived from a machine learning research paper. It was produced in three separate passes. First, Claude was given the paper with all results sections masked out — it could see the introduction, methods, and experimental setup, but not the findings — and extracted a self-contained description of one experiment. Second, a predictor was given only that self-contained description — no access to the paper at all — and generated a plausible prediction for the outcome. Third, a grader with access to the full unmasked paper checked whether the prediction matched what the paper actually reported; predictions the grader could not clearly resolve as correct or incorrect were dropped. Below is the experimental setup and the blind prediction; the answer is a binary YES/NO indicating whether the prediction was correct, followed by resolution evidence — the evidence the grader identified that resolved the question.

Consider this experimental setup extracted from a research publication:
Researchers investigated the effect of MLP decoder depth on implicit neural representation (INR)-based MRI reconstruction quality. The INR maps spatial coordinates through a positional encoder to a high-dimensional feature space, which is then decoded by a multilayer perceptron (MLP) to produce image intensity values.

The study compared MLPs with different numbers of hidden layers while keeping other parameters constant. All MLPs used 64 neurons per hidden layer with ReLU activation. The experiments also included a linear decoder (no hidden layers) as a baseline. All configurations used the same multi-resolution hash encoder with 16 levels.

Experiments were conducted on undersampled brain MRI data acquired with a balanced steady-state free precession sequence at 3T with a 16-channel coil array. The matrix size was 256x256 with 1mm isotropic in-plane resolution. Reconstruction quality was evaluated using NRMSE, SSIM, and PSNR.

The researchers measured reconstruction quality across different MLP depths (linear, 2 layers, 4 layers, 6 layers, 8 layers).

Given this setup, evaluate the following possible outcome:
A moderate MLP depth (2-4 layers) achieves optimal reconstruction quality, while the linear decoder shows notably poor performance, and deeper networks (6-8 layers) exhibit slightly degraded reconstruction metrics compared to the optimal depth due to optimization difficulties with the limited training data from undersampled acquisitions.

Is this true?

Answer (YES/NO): NO